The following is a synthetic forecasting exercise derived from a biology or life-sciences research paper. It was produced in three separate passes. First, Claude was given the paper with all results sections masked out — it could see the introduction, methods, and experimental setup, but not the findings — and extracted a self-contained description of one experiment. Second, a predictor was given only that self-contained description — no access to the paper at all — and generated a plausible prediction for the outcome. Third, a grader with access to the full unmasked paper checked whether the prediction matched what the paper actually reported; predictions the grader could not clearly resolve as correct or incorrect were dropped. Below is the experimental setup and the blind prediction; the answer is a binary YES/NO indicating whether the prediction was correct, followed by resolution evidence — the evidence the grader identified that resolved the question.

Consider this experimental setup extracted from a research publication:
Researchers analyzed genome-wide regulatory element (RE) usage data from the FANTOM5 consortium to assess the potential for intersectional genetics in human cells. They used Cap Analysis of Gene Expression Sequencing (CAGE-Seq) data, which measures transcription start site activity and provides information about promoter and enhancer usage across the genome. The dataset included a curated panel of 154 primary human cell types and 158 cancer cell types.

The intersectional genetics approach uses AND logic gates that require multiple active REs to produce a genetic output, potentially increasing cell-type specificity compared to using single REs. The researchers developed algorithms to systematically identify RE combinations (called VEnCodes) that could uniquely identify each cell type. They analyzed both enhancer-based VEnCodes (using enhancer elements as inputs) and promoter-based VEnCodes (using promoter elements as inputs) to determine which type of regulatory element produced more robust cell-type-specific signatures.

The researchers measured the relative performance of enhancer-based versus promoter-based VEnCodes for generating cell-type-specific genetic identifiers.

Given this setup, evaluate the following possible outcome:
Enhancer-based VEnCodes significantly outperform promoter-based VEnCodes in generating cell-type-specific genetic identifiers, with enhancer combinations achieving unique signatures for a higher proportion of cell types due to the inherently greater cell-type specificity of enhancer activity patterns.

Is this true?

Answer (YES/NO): NO